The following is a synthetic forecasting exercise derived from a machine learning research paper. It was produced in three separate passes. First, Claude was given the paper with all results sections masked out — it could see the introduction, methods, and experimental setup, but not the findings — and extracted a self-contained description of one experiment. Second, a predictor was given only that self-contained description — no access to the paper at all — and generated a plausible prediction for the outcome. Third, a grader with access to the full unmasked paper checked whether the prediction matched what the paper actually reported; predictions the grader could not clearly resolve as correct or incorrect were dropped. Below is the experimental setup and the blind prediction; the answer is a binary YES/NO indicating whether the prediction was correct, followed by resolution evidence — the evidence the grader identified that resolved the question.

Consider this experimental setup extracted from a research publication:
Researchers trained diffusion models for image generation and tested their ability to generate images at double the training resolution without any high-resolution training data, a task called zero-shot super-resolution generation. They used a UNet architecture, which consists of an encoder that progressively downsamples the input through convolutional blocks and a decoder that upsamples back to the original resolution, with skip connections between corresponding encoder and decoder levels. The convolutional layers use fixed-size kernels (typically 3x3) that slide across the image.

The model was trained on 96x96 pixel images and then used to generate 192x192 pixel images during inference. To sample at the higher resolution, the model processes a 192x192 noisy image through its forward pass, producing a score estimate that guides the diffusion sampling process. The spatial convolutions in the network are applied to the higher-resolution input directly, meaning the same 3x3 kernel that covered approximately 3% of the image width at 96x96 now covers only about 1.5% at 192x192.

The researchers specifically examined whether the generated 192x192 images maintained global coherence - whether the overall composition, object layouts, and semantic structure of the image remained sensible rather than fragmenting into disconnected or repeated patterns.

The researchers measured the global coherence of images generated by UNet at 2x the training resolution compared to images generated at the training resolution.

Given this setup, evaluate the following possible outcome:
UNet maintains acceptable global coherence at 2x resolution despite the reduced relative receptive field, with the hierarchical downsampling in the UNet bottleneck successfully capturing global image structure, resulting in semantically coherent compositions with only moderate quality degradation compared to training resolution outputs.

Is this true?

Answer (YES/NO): NO